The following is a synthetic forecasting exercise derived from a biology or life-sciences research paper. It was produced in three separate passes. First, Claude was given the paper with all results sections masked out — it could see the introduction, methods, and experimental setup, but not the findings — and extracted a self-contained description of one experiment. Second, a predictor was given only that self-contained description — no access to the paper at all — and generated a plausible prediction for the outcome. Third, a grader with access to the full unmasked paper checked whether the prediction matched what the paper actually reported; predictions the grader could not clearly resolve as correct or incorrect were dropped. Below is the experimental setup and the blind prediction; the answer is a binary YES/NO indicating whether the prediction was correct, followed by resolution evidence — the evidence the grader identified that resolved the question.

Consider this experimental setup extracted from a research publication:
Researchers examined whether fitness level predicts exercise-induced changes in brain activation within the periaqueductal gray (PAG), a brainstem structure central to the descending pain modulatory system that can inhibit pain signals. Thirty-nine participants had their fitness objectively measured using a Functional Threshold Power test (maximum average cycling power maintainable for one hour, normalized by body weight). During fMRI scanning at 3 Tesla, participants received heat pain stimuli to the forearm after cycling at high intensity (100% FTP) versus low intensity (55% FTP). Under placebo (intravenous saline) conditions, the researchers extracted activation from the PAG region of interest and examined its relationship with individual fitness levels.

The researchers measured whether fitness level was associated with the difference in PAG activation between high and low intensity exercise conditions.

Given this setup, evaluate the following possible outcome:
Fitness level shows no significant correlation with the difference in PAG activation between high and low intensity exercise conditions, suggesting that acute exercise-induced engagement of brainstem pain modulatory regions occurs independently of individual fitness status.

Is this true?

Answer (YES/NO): YES